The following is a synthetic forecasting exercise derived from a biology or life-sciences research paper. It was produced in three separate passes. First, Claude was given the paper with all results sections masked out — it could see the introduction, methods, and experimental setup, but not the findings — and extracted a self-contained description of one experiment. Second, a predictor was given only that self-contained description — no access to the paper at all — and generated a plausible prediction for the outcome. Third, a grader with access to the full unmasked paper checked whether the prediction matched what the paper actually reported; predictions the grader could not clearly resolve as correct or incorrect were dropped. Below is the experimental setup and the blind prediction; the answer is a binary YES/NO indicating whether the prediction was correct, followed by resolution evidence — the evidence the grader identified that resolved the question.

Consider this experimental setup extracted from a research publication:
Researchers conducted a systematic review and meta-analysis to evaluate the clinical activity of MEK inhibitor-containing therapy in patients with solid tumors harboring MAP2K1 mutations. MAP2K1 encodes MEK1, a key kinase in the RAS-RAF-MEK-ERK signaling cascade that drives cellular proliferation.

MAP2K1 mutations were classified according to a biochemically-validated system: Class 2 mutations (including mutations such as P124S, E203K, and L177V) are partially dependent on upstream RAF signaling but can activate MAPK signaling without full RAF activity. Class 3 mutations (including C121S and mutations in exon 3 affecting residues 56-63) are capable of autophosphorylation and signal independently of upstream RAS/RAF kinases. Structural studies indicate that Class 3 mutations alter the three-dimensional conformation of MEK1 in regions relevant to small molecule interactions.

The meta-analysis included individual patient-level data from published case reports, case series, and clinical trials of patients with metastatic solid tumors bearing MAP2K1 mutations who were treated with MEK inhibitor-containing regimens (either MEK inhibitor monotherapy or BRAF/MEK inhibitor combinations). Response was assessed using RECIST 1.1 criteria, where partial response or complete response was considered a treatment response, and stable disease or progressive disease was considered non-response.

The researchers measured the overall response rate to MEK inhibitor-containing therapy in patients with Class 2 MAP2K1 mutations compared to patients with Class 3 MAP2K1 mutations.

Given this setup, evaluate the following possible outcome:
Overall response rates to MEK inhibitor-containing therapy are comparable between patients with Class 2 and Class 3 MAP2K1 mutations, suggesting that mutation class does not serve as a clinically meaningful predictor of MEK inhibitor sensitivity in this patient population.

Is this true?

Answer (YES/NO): NO